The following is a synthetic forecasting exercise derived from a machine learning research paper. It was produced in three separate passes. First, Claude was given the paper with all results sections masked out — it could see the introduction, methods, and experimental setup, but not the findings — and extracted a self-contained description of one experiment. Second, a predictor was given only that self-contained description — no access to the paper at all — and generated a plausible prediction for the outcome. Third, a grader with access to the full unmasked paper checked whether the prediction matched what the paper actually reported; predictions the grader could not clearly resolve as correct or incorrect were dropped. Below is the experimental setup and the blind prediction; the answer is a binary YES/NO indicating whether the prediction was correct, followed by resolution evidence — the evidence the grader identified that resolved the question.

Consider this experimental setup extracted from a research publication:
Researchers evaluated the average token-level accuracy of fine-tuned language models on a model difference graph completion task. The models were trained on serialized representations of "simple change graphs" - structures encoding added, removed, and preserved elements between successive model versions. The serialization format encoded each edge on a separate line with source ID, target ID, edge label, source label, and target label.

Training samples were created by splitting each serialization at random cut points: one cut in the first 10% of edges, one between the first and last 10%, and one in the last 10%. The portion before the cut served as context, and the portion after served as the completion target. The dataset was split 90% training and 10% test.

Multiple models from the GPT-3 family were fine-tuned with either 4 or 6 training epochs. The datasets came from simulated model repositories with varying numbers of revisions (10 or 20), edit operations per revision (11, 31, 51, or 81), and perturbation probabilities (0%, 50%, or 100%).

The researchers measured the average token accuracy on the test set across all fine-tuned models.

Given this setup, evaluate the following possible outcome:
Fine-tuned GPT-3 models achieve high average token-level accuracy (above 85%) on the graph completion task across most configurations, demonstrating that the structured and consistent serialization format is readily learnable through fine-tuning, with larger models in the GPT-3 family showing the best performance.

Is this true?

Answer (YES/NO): NO